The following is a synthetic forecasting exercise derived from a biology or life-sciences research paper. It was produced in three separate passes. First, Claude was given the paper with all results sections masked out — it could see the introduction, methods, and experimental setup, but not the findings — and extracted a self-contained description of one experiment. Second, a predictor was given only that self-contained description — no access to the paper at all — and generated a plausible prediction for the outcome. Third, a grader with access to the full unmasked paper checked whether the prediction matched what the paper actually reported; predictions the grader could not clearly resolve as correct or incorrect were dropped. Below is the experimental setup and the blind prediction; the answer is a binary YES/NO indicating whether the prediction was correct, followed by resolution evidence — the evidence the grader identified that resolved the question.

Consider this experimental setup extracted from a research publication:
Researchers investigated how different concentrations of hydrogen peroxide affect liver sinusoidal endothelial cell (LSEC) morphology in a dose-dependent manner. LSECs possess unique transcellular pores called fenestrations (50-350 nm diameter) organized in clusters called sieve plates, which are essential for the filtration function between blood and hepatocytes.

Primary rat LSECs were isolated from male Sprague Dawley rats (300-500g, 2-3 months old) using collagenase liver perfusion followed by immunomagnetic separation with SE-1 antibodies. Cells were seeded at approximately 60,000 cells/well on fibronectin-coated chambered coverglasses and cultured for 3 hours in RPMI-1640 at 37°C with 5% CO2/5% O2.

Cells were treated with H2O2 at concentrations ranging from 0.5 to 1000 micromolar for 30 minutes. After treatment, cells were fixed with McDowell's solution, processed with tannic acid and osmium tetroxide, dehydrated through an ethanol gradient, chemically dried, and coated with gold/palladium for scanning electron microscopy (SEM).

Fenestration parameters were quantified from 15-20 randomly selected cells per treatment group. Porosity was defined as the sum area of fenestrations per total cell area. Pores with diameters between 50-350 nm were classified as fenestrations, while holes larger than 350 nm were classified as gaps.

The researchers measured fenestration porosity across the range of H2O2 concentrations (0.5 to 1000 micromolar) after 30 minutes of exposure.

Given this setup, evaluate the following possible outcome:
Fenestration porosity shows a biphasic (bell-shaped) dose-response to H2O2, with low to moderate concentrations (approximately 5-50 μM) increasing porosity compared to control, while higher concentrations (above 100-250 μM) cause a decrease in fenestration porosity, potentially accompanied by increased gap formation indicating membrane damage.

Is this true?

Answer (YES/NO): NO